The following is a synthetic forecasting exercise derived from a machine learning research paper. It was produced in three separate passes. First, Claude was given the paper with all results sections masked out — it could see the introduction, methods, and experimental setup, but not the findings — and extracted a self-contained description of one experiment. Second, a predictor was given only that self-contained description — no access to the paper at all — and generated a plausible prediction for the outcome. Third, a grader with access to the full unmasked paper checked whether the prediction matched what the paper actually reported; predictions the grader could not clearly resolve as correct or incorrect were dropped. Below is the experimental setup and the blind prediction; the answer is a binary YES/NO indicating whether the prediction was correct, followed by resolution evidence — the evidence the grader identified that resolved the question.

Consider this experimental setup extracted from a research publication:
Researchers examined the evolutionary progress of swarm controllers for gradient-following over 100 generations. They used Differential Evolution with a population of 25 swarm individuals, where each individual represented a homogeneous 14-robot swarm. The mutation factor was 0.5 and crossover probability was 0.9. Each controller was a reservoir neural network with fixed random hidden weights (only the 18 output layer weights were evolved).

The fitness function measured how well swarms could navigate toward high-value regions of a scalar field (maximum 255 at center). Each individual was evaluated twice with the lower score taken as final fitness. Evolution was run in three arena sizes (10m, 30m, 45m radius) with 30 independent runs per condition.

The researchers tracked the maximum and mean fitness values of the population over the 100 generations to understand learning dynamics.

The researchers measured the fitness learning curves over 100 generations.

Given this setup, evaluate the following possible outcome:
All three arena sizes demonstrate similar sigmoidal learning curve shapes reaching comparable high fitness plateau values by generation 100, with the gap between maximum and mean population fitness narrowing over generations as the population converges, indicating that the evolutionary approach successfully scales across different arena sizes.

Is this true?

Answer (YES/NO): NO